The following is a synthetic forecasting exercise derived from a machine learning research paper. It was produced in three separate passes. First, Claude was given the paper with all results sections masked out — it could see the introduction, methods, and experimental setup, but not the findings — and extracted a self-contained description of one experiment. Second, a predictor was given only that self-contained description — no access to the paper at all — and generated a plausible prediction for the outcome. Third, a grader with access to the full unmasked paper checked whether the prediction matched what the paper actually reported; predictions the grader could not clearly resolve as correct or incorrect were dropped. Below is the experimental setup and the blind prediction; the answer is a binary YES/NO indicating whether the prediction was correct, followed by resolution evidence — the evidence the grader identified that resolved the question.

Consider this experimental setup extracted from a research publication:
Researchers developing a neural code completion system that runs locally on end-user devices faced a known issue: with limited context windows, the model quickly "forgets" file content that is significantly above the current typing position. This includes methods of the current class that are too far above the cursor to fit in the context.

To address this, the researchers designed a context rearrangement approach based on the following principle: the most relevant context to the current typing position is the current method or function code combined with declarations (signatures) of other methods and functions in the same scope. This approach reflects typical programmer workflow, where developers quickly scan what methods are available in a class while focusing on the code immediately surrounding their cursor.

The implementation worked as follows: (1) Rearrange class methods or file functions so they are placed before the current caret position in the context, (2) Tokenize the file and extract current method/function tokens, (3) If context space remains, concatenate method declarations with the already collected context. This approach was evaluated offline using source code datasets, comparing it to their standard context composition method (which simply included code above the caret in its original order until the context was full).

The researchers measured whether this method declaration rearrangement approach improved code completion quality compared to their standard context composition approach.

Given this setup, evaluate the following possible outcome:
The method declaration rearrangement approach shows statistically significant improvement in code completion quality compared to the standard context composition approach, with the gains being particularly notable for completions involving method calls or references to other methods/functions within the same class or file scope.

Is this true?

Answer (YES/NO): NO